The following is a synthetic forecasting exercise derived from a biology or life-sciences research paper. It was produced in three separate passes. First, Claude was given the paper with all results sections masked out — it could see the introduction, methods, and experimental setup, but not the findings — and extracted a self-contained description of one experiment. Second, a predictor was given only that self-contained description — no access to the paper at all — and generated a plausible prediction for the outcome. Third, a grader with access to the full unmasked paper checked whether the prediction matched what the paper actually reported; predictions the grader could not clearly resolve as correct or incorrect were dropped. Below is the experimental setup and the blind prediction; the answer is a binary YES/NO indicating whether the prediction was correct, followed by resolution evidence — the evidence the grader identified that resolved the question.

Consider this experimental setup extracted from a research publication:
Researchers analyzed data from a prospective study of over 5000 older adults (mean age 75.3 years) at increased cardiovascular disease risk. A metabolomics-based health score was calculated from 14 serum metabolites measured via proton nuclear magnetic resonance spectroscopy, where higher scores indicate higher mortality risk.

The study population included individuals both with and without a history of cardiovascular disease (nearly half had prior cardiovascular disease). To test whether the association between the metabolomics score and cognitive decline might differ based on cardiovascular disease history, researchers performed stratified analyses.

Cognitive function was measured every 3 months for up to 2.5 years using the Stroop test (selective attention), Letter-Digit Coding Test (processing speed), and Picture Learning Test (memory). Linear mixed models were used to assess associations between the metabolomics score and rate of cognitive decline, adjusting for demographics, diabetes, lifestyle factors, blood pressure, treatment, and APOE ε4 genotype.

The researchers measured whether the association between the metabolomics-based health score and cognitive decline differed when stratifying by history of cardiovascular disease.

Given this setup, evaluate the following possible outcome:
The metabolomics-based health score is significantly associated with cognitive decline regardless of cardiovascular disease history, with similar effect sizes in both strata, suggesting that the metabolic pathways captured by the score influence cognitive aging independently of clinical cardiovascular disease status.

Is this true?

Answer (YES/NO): YES